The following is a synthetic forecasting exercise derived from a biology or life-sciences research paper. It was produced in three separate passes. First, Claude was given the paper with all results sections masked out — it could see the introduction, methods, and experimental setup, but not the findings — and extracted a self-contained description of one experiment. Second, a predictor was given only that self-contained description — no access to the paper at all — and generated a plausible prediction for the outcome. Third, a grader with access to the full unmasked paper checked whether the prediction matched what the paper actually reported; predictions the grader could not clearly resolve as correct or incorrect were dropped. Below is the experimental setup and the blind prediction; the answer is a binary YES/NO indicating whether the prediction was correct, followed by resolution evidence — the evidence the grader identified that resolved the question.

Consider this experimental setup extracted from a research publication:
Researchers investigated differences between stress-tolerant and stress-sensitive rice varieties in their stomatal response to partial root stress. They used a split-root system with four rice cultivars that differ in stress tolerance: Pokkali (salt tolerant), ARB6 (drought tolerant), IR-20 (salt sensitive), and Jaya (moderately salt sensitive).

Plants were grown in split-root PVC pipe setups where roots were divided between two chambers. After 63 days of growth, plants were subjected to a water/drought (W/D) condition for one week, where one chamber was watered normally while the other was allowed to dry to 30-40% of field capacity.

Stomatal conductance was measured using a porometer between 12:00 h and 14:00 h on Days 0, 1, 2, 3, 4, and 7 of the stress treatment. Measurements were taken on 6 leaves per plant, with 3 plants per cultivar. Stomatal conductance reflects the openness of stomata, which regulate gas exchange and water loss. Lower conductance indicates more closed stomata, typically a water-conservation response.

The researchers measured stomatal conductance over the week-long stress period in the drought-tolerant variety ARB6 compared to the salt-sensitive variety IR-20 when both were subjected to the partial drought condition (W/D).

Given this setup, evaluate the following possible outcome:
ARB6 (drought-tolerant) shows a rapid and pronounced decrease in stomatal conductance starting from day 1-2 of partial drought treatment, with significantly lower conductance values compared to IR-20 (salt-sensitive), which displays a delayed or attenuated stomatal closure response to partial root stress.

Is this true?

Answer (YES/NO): NO